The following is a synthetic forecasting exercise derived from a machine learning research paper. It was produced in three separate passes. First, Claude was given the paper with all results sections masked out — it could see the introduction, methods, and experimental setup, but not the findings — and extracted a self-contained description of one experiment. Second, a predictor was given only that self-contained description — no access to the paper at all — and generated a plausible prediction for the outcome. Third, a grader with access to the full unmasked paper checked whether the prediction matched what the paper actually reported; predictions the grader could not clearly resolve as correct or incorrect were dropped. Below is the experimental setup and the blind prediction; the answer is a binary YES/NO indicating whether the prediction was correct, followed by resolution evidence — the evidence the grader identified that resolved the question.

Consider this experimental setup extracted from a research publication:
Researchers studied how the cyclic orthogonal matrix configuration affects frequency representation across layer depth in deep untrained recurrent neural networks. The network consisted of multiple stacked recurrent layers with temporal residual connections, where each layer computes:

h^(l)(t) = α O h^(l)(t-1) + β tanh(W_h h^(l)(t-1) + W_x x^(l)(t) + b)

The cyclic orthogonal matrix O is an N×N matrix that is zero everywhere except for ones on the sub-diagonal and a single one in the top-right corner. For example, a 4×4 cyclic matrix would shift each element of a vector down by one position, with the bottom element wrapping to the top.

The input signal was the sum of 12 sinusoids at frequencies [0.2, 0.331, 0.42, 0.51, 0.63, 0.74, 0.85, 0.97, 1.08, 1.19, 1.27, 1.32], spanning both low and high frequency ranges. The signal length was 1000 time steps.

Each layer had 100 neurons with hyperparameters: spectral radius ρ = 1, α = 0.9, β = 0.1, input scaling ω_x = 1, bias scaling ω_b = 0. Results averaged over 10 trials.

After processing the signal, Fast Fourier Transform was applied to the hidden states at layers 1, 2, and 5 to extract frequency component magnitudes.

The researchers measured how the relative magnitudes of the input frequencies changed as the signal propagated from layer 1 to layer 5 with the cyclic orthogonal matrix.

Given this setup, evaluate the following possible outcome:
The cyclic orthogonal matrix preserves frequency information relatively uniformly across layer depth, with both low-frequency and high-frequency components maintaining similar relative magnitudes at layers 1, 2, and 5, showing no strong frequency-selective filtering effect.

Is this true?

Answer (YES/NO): YES